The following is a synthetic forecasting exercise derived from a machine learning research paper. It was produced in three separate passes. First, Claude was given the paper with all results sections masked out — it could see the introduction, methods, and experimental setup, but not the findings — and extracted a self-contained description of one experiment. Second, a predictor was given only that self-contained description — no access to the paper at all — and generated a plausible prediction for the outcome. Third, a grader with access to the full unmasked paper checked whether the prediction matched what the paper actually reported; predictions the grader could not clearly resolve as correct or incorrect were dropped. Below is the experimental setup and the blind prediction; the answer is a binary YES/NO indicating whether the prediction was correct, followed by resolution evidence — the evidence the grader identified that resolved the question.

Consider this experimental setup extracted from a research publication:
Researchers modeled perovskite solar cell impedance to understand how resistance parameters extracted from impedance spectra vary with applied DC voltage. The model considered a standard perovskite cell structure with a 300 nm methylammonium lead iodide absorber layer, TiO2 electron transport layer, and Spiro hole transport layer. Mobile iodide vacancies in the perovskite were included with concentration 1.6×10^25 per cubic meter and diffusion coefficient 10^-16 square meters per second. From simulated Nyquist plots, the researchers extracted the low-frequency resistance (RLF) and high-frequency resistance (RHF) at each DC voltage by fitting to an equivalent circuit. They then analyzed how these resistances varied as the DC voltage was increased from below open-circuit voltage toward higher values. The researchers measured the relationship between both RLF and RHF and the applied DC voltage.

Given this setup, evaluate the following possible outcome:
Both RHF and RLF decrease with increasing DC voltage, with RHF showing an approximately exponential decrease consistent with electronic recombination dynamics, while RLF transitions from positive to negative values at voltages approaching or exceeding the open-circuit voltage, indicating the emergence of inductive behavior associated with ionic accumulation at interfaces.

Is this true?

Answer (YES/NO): NO